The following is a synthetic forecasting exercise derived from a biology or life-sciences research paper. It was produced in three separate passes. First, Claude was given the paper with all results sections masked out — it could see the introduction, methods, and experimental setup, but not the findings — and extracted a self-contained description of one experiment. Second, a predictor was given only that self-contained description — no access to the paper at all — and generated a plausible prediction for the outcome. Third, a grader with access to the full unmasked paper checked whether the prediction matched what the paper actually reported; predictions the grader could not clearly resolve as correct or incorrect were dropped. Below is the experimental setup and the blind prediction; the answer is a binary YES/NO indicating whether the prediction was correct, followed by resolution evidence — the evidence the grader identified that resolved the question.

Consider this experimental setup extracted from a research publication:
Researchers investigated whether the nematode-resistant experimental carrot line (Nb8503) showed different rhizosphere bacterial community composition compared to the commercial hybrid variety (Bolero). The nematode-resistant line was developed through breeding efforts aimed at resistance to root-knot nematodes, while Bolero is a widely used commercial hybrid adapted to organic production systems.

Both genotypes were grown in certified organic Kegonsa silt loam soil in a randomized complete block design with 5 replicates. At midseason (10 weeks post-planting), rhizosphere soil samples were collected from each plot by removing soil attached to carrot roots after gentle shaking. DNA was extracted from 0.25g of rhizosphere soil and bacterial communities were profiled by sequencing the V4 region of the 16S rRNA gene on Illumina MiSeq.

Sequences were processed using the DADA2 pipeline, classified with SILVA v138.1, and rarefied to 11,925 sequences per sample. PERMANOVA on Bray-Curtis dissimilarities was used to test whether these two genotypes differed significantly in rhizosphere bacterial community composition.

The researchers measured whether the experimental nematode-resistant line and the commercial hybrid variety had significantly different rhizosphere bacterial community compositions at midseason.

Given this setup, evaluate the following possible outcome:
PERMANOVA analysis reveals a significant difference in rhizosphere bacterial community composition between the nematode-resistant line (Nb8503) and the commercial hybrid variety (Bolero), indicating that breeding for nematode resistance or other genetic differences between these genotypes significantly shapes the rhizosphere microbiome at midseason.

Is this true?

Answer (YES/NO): YES